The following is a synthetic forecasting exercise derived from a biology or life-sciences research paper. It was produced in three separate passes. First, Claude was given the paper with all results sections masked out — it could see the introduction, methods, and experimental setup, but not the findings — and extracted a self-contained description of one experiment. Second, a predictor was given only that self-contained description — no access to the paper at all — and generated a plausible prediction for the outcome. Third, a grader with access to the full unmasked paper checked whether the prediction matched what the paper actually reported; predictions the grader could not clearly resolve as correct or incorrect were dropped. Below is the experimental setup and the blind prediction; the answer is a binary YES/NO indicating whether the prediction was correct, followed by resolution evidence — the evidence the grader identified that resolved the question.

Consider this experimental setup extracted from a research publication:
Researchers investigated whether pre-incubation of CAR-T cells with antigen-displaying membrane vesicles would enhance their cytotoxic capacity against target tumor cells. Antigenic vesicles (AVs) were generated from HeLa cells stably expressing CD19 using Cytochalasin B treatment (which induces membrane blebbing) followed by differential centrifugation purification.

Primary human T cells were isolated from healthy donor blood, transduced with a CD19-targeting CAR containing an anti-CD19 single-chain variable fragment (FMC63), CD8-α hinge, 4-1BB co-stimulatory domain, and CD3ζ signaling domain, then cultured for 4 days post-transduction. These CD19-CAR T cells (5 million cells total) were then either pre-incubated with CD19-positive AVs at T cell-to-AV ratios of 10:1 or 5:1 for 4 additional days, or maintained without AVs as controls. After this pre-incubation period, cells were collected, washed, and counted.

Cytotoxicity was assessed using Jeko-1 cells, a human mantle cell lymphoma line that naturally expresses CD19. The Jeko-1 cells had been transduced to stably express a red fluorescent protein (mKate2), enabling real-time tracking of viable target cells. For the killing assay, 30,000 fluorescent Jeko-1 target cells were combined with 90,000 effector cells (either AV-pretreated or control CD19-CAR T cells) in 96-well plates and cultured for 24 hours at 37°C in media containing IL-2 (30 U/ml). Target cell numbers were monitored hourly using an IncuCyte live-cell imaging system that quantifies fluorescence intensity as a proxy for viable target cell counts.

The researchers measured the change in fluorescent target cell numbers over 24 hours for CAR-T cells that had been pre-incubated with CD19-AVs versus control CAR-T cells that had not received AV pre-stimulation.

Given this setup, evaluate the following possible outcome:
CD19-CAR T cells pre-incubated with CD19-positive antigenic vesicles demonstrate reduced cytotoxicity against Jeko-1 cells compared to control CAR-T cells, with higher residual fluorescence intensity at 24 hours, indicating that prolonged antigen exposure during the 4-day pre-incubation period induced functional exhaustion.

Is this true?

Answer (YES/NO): NO